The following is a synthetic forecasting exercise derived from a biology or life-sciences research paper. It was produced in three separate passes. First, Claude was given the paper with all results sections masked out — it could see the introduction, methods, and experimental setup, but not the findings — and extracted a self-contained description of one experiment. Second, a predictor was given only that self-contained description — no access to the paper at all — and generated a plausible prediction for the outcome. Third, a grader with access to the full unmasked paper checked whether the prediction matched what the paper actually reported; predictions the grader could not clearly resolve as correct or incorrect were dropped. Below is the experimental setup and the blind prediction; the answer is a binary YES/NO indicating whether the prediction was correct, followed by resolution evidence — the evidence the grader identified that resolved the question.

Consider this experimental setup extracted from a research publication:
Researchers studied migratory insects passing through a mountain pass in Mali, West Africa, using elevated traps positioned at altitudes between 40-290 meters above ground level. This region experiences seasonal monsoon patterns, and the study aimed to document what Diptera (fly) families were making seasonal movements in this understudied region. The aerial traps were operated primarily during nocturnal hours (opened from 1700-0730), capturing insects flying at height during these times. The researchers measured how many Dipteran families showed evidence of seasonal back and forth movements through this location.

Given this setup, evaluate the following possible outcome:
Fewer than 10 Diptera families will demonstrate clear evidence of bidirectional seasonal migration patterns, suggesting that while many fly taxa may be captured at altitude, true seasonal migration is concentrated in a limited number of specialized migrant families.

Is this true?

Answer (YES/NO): NO